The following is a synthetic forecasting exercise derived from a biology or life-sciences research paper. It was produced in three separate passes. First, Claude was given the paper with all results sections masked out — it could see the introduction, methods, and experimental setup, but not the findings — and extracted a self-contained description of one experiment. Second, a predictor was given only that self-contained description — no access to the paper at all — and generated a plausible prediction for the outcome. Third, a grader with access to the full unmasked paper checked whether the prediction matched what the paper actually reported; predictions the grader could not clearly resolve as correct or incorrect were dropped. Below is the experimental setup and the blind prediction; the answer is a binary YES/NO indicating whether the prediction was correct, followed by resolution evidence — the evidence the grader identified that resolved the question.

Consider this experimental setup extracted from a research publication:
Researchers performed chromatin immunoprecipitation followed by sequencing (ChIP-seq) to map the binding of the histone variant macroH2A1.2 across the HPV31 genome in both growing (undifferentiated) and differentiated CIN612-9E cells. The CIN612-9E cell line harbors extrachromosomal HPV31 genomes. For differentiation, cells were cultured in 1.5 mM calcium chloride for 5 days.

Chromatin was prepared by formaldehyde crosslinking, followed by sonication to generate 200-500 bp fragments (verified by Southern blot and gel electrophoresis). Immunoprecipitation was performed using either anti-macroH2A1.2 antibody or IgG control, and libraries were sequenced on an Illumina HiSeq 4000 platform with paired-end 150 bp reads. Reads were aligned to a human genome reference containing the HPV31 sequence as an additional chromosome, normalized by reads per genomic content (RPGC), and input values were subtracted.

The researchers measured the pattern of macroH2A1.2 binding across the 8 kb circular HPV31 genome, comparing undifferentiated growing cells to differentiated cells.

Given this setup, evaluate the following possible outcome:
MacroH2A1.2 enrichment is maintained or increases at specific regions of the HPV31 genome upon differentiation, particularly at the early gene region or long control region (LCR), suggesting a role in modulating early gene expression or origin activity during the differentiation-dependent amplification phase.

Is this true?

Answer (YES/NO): NO